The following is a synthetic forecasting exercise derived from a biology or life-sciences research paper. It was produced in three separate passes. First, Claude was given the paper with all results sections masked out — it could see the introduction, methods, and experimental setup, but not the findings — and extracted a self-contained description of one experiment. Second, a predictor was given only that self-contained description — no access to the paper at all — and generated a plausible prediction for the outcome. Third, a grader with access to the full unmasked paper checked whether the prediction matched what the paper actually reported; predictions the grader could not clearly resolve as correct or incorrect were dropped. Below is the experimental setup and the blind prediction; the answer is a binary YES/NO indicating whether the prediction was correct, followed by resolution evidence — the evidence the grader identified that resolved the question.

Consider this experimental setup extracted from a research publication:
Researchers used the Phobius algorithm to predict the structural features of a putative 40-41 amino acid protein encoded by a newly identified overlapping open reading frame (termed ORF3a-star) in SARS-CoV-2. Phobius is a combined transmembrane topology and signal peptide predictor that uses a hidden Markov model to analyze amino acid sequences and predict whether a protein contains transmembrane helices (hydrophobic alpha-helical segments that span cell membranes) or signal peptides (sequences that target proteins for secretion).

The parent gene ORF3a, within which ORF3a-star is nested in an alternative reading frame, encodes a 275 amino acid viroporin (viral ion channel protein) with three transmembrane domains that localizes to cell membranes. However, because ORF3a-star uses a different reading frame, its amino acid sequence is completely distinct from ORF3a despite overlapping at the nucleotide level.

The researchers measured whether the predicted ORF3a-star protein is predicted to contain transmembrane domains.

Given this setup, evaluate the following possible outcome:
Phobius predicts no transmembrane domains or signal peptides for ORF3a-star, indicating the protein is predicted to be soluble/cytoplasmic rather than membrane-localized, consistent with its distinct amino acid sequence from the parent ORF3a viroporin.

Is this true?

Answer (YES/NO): NO